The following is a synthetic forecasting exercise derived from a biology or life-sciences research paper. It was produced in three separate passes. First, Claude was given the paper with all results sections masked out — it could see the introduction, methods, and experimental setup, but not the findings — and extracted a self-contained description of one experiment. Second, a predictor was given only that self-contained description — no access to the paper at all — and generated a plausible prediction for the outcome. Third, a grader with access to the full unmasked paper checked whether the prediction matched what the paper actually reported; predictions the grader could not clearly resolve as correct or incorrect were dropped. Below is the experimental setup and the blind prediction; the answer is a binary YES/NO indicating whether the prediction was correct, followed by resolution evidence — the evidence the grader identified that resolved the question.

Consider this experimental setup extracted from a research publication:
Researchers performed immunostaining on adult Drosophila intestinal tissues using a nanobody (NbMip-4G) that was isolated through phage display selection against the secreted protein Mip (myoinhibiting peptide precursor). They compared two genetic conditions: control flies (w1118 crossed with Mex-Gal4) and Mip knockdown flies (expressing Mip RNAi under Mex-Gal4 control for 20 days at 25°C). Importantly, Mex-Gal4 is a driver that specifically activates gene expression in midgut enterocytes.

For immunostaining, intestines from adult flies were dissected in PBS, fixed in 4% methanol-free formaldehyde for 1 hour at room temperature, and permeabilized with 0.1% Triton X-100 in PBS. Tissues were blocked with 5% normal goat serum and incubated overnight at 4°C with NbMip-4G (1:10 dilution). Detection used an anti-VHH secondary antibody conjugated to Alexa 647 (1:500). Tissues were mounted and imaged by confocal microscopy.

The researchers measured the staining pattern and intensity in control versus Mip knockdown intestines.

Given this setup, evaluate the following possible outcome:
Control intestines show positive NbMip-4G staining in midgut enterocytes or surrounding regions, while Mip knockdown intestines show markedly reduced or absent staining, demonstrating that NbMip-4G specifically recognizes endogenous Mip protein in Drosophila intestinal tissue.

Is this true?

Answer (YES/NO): NO